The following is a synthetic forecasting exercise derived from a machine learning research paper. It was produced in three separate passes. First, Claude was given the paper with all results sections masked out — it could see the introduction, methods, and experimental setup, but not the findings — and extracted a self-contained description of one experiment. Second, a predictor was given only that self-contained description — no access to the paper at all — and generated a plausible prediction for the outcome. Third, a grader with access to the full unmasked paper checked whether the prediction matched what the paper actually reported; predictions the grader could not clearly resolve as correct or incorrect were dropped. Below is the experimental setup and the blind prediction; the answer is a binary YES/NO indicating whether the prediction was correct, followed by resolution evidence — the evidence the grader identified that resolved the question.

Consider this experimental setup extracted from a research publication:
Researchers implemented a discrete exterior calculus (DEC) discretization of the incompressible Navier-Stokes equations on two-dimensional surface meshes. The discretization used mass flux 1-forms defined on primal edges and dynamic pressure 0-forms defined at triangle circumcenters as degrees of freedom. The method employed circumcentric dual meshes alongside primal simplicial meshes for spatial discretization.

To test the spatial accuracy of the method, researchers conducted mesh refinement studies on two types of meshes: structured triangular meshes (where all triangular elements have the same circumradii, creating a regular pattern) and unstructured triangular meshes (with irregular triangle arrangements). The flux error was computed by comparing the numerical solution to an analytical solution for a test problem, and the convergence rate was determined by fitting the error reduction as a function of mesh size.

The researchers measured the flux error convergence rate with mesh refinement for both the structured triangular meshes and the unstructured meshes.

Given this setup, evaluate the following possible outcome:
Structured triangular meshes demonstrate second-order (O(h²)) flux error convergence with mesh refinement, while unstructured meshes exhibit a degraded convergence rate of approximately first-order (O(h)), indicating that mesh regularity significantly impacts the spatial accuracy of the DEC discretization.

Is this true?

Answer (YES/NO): NO